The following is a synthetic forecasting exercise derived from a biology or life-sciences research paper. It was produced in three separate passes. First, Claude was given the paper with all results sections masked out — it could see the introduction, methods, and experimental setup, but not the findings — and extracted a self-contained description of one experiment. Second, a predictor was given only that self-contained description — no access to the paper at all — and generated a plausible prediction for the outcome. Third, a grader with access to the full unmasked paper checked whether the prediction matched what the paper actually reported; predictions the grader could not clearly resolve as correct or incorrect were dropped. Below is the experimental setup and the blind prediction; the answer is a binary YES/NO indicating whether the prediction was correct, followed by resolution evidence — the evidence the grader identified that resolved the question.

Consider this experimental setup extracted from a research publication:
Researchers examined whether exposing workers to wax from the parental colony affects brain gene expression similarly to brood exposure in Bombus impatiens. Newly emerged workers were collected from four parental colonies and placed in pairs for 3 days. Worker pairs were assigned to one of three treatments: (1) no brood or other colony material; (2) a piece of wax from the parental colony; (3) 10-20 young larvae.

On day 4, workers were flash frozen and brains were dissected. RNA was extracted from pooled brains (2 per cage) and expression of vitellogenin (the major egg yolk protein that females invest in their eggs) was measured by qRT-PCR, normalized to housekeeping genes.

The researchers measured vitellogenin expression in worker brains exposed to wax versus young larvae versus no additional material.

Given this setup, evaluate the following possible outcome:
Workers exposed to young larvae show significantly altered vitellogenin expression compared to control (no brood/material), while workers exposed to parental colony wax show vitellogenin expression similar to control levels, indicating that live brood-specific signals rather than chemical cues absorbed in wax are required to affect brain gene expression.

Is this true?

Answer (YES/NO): YES